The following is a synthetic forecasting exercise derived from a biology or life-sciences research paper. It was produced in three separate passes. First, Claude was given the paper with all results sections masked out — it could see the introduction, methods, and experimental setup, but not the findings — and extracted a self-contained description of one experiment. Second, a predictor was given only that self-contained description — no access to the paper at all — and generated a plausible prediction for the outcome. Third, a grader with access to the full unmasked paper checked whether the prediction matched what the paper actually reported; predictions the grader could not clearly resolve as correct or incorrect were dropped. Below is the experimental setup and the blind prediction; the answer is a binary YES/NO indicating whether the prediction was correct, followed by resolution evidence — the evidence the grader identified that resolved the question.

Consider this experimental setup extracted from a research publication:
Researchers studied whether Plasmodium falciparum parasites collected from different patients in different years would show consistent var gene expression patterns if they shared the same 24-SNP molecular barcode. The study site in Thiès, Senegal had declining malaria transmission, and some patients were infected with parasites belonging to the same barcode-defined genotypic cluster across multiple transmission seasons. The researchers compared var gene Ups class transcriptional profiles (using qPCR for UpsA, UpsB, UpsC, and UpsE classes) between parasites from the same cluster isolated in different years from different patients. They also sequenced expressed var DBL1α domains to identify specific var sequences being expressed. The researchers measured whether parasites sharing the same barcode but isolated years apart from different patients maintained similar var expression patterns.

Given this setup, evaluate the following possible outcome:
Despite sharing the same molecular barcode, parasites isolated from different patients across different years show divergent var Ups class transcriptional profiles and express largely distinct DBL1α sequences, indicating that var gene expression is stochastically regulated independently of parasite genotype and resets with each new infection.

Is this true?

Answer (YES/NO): NO